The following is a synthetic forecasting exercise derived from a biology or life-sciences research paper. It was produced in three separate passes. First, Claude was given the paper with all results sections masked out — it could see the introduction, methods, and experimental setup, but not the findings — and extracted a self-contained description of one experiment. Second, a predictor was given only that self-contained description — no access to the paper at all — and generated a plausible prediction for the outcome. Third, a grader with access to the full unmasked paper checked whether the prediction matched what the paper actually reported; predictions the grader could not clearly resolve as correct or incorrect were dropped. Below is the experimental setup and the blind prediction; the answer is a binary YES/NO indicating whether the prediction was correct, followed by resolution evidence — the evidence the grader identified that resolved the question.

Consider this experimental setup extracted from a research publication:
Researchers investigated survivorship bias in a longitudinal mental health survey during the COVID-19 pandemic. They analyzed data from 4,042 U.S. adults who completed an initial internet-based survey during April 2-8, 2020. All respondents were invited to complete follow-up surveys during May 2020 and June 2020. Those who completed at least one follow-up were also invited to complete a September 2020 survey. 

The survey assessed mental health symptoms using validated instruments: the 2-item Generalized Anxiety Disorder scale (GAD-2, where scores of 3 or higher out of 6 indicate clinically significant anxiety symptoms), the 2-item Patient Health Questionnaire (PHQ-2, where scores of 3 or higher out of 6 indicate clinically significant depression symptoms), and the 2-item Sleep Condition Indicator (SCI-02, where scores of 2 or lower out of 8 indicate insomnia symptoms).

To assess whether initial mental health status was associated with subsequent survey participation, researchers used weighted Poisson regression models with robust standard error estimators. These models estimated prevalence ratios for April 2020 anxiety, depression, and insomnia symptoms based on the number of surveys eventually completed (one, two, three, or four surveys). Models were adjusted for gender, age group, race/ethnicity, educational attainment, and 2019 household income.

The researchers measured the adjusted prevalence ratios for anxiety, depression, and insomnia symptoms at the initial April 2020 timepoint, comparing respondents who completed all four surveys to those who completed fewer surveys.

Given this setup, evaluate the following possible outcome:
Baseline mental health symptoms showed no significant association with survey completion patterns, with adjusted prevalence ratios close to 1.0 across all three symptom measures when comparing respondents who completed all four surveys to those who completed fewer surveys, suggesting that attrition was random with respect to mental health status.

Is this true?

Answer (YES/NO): NO